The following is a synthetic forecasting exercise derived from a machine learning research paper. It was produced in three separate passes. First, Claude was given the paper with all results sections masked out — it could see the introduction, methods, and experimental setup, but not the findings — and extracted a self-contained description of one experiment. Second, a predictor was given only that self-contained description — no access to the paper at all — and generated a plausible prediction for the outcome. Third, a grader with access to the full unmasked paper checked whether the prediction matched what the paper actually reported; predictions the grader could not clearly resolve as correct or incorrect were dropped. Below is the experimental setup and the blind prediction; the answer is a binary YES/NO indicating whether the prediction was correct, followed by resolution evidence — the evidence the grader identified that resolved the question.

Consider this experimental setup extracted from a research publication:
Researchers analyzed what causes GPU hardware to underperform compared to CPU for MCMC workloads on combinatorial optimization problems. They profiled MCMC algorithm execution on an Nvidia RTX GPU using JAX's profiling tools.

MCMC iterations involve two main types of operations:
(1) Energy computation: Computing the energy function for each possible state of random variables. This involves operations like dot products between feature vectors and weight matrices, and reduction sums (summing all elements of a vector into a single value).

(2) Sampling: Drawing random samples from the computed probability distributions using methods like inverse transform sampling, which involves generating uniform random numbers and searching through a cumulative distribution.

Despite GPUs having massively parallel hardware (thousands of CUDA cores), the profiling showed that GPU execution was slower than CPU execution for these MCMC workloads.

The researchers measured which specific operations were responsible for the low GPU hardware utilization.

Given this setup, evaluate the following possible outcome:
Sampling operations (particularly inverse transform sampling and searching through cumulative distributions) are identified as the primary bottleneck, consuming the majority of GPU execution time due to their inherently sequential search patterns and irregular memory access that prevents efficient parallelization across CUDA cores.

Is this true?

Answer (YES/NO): NO